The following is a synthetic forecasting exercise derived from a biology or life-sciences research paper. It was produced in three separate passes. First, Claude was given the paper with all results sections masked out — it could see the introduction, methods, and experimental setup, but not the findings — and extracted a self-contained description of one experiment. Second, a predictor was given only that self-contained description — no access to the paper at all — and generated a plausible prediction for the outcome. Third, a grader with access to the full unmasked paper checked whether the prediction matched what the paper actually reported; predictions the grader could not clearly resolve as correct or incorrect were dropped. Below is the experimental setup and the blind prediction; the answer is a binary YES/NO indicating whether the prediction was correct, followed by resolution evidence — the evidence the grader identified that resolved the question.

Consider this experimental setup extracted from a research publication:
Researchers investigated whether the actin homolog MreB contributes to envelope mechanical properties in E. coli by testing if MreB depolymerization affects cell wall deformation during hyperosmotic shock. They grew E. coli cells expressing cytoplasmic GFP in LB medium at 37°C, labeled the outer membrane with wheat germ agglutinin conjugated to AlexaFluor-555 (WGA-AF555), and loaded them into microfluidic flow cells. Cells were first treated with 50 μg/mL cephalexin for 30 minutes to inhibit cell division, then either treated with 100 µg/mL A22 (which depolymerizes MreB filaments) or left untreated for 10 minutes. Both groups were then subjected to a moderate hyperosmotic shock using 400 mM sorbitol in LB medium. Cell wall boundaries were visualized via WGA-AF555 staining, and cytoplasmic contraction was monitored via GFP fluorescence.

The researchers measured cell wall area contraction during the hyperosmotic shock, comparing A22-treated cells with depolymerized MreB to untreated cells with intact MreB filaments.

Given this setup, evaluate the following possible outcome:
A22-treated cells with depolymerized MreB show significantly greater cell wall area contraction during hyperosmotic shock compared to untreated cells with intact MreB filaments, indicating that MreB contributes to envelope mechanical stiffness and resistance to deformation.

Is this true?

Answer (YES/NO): NO